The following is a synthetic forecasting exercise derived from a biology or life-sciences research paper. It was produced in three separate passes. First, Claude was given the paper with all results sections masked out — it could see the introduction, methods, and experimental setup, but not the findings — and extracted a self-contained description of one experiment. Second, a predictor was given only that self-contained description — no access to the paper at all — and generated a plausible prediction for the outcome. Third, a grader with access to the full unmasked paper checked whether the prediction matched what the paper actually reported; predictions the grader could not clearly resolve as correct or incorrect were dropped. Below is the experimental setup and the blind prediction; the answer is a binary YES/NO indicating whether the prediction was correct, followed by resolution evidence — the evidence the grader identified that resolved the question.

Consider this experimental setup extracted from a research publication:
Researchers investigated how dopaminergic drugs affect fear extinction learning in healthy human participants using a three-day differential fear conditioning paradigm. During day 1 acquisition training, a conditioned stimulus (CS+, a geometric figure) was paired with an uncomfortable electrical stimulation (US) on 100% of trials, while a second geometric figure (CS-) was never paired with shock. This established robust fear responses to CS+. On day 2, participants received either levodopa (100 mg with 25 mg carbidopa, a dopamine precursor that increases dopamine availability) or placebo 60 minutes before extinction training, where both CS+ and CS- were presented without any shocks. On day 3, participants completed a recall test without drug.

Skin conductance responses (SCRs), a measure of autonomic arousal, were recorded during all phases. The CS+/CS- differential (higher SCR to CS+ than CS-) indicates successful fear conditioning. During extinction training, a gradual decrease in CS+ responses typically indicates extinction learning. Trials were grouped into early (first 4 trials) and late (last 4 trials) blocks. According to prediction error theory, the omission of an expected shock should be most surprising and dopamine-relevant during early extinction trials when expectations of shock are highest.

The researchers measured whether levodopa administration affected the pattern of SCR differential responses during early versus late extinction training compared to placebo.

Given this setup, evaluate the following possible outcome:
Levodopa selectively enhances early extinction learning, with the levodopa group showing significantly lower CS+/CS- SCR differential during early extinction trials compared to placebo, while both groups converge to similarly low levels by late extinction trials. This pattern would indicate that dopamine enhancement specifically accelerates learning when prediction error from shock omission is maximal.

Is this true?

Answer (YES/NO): NO